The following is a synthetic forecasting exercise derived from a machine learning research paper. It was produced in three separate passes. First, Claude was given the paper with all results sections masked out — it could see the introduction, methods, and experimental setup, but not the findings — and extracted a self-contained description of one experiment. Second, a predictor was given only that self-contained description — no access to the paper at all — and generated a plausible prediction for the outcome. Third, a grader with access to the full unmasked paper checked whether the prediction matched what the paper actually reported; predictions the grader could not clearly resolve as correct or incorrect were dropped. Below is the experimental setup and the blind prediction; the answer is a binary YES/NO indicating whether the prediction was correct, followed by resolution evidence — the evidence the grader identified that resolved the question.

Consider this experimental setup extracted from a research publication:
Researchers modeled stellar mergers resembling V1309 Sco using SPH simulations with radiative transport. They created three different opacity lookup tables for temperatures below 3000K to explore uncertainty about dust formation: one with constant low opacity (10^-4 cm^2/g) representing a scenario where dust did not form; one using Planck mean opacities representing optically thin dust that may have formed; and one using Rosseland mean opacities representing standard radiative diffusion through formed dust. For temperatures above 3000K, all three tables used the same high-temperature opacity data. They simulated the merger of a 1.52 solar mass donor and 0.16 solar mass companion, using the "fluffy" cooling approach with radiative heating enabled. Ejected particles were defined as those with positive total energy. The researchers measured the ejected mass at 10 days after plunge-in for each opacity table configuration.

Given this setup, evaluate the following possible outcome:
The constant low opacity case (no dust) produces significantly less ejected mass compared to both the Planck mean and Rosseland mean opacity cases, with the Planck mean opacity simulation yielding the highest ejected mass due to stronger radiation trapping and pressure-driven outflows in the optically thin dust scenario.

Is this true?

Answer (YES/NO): NO